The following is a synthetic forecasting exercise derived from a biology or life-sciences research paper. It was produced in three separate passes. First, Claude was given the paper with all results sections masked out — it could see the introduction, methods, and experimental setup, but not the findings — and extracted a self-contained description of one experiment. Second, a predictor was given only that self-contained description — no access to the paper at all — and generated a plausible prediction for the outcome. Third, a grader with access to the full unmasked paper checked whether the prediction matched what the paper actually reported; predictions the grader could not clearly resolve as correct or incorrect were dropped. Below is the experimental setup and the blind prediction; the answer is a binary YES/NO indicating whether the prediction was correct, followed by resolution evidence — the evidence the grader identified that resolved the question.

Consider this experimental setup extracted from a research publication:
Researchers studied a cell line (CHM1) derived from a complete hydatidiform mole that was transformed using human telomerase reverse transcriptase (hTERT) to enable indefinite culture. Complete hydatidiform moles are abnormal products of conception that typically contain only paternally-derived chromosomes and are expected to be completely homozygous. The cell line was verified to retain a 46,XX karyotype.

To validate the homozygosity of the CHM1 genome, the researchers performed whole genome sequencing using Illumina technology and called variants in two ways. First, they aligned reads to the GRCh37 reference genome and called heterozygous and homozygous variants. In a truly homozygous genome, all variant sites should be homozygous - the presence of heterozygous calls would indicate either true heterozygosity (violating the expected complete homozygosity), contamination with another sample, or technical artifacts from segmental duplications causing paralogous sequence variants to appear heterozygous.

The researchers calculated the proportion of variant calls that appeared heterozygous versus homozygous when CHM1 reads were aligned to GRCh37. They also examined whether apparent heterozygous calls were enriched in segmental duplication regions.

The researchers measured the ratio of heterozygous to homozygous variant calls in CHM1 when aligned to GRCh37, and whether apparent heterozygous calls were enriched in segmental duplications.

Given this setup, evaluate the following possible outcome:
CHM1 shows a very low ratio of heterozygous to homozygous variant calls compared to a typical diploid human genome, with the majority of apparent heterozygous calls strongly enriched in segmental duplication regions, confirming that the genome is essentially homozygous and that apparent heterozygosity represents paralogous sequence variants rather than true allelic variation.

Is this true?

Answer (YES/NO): YES